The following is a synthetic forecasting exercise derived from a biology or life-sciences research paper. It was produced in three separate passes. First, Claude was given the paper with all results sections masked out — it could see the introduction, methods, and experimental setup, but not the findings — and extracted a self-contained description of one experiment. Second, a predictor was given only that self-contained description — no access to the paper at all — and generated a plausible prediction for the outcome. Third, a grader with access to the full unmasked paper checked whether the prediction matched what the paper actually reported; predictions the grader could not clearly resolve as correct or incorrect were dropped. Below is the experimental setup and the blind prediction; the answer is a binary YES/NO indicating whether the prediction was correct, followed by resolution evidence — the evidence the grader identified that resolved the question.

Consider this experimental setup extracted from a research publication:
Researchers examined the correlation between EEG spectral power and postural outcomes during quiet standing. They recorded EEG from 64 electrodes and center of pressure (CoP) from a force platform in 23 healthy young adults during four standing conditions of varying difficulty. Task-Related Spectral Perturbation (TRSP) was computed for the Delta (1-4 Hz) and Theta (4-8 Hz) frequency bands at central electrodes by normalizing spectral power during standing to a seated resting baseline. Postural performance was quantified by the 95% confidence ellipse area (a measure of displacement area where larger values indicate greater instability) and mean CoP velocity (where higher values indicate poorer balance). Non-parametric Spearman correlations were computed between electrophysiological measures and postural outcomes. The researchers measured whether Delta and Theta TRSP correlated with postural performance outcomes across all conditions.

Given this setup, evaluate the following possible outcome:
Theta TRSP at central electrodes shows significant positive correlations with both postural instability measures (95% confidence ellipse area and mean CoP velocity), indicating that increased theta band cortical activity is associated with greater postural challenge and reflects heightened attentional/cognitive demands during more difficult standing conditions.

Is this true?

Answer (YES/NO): NO